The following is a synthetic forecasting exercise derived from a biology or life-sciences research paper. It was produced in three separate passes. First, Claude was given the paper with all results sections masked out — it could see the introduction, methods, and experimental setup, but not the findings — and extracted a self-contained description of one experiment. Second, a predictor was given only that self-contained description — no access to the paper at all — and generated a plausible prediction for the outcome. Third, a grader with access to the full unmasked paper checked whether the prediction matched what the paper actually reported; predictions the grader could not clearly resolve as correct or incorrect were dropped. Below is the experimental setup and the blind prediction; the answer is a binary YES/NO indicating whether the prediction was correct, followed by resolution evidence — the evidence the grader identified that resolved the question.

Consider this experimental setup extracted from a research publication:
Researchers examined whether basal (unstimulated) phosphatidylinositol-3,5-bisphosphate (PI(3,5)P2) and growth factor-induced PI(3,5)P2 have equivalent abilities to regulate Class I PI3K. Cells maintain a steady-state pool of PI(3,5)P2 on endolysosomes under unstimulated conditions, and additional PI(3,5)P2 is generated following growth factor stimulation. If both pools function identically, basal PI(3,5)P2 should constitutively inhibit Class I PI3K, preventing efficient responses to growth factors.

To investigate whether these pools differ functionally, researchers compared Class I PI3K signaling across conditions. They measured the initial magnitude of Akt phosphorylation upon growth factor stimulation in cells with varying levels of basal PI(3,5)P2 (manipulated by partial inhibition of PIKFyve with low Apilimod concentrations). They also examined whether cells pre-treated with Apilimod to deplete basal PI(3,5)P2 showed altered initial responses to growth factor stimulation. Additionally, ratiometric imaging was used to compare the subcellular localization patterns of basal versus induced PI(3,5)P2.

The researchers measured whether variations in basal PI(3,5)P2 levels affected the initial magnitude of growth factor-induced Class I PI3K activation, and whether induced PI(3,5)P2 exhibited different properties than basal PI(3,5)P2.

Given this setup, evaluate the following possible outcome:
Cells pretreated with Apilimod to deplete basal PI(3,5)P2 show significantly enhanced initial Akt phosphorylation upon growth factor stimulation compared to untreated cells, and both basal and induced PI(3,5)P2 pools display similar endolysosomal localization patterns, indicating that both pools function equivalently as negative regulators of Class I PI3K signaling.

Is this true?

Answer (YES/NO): NO